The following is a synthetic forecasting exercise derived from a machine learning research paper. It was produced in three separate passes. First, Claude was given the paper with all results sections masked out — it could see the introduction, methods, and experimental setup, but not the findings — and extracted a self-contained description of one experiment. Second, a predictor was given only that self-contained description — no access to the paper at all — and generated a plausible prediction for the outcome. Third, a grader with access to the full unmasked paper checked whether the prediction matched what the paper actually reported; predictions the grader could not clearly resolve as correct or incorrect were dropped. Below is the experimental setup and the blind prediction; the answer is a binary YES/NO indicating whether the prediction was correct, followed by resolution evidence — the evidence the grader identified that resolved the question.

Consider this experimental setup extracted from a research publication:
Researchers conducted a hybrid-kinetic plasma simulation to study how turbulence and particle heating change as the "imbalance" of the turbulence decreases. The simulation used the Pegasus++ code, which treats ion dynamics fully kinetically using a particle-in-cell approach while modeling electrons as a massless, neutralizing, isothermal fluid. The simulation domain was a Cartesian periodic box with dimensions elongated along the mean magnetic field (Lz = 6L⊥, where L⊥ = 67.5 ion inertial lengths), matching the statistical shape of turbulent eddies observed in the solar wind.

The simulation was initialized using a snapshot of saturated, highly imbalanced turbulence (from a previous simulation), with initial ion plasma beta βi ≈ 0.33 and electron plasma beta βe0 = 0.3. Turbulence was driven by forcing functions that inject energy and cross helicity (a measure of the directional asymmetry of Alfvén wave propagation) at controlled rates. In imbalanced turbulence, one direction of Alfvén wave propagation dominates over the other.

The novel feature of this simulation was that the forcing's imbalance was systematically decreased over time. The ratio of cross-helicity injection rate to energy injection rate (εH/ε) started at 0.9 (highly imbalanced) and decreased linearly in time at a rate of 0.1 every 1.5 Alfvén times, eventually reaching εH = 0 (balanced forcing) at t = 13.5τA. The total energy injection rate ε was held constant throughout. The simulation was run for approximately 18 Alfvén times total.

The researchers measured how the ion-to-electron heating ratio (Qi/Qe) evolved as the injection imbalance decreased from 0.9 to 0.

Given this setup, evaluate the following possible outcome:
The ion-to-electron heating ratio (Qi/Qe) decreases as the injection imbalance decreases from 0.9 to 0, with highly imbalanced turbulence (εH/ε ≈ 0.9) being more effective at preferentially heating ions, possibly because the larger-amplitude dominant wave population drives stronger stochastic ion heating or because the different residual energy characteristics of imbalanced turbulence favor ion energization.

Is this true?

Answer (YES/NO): YES